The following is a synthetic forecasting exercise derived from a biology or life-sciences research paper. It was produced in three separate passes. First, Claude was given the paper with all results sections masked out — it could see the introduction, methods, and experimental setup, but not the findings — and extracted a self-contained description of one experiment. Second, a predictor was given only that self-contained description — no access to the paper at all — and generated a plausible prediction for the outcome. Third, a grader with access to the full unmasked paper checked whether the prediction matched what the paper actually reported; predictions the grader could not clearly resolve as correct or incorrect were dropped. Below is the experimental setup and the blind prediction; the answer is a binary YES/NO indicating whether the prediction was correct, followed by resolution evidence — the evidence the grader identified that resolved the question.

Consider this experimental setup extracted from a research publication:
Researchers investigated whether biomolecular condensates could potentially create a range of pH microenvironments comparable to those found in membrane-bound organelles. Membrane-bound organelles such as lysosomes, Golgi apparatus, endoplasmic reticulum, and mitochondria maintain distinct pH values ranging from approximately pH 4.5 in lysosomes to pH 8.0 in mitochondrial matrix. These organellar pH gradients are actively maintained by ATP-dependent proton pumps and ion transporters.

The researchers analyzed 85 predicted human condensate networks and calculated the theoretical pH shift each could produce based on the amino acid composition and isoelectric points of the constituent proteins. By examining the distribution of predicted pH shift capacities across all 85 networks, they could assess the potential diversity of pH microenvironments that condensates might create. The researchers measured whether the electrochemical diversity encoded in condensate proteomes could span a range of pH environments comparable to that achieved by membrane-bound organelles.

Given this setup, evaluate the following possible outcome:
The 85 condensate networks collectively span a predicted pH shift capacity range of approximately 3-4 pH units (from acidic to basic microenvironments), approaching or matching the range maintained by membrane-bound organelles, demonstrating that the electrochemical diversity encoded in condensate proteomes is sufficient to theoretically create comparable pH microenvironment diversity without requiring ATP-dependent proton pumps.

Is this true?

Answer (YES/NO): NO